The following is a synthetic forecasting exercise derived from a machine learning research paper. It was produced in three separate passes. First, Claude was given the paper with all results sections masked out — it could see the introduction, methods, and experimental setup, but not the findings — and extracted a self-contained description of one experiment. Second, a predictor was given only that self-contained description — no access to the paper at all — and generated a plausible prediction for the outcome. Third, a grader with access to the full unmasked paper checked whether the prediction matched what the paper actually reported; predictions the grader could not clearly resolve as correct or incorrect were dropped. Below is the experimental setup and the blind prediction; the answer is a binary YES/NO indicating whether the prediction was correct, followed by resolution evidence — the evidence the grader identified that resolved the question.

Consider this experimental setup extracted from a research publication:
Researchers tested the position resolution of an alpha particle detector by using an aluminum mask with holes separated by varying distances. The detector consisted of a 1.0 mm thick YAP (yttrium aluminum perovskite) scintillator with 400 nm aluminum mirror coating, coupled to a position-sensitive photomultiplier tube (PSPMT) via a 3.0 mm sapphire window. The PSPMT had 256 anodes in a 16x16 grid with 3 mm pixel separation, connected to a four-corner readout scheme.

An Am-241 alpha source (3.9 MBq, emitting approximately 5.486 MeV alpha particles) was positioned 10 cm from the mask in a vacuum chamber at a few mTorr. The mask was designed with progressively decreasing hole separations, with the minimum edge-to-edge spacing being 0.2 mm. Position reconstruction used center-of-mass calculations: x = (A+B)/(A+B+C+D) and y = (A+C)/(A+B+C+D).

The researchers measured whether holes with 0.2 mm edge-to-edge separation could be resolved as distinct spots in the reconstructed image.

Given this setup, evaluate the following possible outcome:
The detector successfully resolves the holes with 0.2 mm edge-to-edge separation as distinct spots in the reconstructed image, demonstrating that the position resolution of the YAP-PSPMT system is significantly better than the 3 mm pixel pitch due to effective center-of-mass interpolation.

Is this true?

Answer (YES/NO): YES